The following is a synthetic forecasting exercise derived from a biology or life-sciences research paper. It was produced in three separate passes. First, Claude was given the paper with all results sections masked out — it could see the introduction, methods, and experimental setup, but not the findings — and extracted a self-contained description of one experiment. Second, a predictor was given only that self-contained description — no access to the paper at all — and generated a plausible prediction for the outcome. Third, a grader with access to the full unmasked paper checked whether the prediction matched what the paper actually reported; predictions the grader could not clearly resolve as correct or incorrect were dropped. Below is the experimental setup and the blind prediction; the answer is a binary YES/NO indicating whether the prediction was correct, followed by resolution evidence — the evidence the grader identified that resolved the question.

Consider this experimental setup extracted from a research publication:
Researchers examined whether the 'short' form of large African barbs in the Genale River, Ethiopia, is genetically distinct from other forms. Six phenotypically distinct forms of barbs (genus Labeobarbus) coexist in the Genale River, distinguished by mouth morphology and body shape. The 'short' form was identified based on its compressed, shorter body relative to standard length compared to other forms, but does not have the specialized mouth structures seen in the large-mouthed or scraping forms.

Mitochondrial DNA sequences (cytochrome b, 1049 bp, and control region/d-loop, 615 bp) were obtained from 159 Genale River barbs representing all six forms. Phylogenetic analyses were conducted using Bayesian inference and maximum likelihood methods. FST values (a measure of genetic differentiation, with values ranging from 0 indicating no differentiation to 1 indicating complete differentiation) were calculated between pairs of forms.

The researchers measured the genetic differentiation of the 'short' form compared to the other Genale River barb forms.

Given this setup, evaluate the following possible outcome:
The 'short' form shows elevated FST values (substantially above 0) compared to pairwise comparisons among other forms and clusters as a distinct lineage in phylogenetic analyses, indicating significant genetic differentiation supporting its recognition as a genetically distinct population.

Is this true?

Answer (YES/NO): NO